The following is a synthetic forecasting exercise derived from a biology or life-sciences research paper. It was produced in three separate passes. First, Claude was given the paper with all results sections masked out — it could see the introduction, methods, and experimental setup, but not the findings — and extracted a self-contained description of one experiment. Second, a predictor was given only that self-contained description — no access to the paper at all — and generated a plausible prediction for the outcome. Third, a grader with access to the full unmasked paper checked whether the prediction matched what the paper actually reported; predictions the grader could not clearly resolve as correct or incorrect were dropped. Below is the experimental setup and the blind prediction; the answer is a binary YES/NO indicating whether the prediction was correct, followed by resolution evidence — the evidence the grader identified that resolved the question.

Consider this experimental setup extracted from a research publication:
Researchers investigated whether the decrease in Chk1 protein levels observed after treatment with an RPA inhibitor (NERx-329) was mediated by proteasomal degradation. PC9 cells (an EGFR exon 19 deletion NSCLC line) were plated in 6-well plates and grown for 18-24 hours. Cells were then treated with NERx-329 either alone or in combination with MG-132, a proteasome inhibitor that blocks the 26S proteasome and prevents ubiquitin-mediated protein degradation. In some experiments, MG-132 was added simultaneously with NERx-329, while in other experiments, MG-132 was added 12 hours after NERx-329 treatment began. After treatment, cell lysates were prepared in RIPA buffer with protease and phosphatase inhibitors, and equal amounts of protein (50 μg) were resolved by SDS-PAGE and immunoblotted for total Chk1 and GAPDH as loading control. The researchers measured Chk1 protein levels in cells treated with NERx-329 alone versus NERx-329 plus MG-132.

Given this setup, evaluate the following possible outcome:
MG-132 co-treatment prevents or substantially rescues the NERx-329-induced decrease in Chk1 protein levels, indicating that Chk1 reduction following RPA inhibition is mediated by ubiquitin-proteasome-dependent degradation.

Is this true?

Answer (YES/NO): NO